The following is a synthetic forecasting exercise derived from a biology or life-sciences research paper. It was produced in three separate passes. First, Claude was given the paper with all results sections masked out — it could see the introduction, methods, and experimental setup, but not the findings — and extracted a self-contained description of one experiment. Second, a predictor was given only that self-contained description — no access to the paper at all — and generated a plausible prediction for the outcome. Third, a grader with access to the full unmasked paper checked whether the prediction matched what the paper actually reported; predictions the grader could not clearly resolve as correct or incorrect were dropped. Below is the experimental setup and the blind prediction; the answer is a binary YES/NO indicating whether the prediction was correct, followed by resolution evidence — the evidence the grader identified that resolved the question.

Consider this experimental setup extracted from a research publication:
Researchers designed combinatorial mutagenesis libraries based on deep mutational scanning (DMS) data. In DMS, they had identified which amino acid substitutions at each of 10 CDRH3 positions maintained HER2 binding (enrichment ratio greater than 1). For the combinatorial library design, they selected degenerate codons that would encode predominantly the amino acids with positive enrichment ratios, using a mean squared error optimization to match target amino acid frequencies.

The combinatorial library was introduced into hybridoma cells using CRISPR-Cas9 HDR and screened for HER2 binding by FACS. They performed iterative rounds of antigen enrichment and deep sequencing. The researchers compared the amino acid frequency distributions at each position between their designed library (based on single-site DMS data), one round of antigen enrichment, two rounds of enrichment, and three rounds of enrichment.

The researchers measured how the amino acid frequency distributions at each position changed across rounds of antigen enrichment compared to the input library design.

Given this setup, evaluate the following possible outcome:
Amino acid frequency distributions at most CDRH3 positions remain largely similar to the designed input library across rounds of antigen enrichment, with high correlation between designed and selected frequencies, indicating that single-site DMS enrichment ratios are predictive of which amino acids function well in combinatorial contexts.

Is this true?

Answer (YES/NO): NO